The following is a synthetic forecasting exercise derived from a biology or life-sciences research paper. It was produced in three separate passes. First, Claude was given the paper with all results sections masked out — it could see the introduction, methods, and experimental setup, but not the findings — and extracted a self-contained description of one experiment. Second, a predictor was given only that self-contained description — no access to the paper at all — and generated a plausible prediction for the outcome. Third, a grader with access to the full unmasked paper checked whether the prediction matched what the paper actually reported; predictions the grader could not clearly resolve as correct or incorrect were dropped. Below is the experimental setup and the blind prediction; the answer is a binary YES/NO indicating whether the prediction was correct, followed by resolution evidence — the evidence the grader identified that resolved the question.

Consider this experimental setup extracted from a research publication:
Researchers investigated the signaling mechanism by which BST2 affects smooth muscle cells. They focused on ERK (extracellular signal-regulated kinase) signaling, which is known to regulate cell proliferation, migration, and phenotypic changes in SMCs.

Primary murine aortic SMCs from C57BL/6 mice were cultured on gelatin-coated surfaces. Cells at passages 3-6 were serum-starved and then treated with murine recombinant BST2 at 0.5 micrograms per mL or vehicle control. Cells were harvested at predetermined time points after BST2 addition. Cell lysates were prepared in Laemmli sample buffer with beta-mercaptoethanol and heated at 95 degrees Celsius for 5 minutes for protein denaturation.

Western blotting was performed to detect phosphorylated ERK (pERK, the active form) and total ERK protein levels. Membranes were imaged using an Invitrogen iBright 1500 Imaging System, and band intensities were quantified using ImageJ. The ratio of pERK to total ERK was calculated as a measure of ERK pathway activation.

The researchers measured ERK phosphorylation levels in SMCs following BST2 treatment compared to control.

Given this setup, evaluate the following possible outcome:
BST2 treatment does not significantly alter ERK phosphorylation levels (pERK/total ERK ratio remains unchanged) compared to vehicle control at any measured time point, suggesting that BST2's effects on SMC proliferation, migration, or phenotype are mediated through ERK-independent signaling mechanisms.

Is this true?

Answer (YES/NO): NO